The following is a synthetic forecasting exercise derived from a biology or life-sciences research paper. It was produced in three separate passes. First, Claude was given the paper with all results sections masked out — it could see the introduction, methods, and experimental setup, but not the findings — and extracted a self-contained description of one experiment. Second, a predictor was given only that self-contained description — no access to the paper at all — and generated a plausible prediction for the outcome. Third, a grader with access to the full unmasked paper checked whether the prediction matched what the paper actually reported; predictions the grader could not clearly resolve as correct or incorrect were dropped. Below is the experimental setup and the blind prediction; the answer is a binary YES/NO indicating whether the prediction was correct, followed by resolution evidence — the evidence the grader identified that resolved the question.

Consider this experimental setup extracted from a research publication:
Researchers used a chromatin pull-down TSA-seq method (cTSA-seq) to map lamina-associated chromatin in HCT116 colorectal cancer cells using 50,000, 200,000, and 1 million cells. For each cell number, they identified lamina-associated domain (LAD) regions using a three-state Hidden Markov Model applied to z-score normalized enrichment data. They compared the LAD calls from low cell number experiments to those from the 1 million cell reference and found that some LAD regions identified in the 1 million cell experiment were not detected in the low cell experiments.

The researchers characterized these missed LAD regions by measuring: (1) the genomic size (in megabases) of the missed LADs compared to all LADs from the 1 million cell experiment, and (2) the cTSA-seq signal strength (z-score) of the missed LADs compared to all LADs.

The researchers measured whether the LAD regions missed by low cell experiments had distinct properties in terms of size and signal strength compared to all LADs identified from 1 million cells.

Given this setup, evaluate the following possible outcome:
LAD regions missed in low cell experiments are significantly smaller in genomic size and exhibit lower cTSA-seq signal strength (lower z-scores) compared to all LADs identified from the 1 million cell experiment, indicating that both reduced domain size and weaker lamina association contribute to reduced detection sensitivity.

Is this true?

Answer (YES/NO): YES